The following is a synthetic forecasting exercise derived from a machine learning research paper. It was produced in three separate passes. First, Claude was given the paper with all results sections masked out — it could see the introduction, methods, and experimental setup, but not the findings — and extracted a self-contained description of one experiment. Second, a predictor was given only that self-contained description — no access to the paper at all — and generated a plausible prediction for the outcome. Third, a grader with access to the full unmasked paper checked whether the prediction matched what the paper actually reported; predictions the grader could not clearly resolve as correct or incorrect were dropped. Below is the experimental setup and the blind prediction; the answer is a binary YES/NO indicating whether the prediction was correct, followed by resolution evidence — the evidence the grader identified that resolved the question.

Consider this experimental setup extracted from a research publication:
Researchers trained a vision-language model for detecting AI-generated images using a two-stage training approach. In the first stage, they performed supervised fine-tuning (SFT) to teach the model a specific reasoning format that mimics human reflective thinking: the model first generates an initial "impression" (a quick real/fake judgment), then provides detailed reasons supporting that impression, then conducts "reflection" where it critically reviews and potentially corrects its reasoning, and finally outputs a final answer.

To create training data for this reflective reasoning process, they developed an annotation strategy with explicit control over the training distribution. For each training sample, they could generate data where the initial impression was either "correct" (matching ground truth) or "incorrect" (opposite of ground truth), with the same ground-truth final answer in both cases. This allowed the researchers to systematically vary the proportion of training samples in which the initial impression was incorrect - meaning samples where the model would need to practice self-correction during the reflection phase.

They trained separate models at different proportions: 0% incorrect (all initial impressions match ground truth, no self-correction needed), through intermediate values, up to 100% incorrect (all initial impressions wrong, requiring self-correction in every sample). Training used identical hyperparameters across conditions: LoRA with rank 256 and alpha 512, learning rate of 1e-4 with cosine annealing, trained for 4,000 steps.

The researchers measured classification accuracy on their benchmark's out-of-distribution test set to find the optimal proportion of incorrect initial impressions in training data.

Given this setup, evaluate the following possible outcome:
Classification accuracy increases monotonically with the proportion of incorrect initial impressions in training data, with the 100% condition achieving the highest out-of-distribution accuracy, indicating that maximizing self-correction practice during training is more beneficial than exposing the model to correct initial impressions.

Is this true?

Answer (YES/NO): NO